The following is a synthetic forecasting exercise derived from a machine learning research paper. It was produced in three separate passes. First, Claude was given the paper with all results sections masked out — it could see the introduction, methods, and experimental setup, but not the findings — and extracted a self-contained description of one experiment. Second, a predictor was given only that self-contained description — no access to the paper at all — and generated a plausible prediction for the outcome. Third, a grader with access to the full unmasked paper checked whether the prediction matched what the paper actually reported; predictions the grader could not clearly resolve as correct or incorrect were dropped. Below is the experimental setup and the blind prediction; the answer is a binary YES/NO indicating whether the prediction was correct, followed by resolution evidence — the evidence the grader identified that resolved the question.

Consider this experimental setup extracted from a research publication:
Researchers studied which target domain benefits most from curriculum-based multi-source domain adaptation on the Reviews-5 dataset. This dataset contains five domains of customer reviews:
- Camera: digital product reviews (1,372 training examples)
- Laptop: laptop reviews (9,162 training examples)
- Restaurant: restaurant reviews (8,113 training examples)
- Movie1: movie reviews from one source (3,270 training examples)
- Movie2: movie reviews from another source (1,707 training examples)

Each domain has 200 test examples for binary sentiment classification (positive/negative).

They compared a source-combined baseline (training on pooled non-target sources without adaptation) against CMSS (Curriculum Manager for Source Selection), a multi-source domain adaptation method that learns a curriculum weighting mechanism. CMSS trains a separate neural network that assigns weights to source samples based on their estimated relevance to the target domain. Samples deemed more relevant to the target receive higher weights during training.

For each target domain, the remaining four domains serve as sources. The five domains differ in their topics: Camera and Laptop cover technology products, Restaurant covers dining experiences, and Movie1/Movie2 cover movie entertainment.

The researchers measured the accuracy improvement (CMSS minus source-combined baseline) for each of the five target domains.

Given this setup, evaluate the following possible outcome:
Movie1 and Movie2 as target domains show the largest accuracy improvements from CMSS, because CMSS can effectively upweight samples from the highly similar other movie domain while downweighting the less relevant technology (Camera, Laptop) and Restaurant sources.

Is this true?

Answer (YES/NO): NO